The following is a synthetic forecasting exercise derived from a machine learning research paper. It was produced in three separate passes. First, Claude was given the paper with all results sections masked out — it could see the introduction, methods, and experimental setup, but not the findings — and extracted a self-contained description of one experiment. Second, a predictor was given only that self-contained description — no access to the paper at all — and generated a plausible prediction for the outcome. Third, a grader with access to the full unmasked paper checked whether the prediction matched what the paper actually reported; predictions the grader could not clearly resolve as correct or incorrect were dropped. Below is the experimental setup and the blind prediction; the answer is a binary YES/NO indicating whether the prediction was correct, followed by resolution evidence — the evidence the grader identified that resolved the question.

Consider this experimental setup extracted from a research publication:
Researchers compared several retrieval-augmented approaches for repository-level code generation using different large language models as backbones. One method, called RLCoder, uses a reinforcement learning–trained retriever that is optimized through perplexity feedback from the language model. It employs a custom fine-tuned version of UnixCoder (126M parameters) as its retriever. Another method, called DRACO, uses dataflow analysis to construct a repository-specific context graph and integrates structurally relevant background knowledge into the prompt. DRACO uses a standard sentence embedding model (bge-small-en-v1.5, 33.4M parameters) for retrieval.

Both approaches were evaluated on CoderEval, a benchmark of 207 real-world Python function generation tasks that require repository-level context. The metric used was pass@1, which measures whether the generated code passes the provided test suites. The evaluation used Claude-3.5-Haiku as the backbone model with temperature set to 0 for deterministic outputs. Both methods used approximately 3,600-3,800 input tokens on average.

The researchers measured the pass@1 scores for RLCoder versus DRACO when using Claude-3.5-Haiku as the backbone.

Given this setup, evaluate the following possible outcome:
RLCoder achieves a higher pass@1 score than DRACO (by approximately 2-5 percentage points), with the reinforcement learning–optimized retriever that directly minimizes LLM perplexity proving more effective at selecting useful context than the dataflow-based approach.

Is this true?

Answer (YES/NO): NO